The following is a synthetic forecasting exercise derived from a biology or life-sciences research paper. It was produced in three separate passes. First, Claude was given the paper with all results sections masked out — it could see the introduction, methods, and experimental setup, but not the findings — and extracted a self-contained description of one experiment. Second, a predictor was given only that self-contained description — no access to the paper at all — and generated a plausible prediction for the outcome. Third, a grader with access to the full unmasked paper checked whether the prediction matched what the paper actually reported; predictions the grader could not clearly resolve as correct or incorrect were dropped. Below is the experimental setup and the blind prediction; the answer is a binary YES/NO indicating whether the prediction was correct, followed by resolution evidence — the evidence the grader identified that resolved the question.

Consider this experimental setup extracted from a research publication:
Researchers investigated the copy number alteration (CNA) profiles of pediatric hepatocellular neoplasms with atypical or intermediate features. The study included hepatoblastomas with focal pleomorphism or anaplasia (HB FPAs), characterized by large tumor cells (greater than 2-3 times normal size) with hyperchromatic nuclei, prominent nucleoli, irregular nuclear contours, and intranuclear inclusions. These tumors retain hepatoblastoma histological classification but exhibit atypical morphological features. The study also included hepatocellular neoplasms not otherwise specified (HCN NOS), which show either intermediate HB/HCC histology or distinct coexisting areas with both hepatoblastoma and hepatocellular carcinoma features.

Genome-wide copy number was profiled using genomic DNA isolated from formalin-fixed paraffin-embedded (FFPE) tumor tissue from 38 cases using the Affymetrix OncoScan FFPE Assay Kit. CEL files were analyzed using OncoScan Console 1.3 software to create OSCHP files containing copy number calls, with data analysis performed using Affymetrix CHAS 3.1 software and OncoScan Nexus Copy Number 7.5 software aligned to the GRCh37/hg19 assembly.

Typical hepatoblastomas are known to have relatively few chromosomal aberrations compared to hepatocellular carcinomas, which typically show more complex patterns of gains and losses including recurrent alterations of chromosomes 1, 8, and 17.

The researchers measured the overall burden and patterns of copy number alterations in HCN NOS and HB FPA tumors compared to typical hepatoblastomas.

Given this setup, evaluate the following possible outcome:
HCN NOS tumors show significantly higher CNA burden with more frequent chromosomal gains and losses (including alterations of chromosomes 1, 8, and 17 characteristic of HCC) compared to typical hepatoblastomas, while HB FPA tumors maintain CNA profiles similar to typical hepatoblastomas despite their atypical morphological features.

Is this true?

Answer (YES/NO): NO